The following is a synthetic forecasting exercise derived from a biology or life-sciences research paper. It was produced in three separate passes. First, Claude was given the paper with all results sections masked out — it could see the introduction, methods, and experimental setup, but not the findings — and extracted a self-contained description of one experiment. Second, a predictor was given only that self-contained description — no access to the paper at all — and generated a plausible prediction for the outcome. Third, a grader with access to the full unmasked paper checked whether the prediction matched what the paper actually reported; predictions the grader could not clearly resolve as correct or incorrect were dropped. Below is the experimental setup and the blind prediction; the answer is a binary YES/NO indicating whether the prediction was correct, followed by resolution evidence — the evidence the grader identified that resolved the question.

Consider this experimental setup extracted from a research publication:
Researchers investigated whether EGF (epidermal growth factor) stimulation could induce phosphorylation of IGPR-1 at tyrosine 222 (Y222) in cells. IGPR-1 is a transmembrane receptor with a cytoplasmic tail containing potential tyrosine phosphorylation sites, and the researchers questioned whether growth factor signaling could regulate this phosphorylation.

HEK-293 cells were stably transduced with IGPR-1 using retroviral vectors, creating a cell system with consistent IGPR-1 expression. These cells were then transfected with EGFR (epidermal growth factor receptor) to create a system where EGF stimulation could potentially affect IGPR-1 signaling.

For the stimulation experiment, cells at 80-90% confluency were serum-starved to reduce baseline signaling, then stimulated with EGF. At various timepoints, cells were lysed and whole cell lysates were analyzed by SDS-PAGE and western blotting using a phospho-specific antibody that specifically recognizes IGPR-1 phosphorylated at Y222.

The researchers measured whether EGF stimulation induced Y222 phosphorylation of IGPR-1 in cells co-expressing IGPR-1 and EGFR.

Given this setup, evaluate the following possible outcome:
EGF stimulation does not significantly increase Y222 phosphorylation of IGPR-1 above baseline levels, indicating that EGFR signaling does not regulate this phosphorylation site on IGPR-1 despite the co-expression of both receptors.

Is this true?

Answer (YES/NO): NO